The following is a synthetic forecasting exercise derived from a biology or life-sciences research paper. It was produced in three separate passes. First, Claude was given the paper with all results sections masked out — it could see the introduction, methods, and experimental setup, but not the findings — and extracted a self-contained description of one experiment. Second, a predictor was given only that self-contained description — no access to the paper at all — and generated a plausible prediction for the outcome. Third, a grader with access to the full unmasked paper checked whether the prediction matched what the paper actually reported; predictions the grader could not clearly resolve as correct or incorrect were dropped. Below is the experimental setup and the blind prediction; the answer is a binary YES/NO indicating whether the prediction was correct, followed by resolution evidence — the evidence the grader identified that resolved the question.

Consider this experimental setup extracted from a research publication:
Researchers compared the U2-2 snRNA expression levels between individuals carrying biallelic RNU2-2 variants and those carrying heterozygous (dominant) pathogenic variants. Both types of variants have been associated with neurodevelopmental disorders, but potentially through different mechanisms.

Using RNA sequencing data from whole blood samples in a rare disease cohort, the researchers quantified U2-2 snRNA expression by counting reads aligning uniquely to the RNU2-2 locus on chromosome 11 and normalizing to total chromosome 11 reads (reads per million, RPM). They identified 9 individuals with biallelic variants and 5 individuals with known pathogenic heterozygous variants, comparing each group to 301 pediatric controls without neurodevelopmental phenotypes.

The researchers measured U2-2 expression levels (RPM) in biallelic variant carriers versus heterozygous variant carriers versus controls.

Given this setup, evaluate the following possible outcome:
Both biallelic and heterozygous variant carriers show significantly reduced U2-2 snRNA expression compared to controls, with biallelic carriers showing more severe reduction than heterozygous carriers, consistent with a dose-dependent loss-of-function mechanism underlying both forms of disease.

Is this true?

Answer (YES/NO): NO